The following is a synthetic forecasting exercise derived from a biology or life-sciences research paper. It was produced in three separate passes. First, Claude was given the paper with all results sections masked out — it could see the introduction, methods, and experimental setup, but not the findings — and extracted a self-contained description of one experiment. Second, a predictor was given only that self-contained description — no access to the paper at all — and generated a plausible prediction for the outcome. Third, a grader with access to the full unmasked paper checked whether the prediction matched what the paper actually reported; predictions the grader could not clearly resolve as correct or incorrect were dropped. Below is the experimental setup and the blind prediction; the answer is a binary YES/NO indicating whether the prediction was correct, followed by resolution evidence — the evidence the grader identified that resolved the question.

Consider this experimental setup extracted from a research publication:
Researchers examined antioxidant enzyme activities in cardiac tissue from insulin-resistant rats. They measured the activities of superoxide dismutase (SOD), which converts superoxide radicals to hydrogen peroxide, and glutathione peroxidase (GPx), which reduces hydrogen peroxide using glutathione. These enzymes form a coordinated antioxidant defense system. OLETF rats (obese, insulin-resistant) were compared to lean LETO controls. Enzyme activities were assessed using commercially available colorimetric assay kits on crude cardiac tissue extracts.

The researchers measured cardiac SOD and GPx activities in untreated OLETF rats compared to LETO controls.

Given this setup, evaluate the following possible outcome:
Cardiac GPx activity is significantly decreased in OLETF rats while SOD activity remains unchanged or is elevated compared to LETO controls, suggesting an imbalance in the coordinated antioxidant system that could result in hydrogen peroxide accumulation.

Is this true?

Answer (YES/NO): NO